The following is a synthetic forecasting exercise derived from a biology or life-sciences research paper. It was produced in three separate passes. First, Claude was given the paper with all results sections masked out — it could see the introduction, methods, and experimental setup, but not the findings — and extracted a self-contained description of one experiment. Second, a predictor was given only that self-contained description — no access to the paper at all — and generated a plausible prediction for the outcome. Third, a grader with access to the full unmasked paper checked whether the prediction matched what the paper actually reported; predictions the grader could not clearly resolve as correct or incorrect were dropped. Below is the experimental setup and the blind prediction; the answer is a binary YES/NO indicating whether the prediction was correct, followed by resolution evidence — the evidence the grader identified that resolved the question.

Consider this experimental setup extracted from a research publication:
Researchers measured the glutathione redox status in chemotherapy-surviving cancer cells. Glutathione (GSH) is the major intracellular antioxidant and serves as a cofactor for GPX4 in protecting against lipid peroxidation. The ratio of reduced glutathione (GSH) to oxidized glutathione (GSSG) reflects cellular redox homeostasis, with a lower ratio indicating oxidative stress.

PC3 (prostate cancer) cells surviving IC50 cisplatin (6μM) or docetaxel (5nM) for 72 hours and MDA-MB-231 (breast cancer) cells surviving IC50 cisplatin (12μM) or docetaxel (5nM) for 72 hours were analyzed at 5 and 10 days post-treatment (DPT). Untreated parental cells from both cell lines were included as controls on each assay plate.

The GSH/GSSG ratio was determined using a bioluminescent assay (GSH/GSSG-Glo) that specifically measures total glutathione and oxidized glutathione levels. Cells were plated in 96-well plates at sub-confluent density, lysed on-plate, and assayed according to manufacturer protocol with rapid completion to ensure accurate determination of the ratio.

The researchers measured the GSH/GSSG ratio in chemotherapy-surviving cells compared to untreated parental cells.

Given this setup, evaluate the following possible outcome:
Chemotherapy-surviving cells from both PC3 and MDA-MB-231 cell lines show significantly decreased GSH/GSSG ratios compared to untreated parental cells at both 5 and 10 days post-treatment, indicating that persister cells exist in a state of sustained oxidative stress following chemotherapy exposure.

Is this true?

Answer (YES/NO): NO